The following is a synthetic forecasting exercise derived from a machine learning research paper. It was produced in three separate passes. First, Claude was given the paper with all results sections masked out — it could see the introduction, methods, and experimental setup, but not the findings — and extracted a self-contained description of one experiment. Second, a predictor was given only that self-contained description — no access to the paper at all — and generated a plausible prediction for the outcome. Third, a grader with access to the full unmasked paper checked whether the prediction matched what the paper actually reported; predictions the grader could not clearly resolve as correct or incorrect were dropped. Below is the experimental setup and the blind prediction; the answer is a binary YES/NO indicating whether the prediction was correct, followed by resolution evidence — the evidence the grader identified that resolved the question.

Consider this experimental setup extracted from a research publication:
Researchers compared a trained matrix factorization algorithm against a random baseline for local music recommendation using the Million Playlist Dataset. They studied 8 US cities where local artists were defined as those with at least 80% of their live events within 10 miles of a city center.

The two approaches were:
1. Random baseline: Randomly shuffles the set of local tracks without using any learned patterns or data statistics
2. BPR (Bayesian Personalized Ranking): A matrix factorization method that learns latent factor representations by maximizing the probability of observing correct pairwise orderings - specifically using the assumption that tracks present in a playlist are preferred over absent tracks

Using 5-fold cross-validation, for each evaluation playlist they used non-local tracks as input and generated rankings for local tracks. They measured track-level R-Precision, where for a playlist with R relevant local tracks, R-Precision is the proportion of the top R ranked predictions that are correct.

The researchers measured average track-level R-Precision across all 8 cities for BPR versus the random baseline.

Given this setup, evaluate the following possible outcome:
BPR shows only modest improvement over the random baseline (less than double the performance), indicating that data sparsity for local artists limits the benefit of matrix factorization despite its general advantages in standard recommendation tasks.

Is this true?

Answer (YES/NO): NO